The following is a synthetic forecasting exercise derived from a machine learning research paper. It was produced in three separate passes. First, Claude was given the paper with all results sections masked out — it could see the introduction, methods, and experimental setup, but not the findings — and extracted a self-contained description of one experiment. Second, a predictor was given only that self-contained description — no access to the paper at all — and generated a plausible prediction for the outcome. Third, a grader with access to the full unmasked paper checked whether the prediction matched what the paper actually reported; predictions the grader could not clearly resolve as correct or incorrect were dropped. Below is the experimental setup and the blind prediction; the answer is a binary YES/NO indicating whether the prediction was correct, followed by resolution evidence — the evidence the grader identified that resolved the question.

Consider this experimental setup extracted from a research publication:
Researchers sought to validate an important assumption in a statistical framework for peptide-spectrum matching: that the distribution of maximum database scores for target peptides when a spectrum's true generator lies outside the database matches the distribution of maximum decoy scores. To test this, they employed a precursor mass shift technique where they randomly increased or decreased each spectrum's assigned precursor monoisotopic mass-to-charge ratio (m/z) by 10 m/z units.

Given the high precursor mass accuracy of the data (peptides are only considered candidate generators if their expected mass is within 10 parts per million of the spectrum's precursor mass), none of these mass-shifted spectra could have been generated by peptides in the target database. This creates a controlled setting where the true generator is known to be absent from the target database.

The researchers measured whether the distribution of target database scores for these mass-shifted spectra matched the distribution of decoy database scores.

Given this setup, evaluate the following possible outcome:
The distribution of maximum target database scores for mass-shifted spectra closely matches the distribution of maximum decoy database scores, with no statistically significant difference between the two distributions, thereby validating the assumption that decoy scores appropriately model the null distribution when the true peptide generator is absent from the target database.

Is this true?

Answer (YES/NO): YES